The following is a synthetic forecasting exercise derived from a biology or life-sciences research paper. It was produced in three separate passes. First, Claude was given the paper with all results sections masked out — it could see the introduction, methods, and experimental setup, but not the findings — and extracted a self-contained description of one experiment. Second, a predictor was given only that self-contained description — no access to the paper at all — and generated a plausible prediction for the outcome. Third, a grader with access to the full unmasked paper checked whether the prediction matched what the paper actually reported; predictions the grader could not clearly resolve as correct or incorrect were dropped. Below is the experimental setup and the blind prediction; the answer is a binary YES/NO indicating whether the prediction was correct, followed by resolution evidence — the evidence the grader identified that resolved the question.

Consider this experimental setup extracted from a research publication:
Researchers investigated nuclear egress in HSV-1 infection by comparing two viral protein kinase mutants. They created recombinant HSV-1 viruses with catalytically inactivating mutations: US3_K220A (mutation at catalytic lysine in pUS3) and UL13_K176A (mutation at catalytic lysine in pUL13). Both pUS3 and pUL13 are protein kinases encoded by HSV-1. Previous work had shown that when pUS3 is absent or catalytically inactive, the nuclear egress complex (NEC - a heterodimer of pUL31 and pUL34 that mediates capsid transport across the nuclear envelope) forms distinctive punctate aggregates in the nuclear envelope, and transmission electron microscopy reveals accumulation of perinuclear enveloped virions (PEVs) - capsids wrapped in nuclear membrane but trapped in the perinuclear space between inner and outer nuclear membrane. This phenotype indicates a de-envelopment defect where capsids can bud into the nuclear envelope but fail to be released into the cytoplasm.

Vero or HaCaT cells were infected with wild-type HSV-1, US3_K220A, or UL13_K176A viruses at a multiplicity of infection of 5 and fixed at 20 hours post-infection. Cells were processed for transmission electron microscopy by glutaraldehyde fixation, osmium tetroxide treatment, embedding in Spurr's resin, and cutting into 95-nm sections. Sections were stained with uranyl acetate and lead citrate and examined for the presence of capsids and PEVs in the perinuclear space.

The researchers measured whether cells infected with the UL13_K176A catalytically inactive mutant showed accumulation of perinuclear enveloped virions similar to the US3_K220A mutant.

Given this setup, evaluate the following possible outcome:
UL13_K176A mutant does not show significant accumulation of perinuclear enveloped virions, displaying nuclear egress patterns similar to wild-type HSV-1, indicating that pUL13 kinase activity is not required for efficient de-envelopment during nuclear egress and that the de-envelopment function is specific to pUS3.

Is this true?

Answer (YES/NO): YES